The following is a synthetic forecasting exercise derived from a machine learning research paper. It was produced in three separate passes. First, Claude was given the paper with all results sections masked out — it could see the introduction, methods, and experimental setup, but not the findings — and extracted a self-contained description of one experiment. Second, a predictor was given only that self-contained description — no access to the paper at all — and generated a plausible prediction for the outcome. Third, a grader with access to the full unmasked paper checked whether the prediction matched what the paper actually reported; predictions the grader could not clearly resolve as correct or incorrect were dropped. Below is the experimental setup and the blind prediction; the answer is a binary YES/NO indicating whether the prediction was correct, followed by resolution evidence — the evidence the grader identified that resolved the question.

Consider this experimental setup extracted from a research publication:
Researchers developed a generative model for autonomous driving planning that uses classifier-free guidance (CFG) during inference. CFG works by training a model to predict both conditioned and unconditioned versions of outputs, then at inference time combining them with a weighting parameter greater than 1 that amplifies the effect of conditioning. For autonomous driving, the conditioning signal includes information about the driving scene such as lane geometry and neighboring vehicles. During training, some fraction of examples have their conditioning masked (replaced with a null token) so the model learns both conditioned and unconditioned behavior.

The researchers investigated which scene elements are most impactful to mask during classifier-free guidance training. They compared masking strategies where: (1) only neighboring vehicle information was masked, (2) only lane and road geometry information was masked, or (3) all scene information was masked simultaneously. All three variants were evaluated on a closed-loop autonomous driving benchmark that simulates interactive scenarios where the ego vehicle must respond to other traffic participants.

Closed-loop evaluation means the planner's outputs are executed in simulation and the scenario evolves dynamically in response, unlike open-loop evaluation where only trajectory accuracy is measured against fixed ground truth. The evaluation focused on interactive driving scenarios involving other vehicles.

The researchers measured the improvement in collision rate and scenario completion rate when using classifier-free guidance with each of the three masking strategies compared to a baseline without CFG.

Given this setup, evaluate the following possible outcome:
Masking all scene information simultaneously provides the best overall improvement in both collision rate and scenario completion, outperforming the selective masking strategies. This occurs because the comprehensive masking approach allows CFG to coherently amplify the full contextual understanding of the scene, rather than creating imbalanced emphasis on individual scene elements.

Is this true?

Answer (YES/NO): NO